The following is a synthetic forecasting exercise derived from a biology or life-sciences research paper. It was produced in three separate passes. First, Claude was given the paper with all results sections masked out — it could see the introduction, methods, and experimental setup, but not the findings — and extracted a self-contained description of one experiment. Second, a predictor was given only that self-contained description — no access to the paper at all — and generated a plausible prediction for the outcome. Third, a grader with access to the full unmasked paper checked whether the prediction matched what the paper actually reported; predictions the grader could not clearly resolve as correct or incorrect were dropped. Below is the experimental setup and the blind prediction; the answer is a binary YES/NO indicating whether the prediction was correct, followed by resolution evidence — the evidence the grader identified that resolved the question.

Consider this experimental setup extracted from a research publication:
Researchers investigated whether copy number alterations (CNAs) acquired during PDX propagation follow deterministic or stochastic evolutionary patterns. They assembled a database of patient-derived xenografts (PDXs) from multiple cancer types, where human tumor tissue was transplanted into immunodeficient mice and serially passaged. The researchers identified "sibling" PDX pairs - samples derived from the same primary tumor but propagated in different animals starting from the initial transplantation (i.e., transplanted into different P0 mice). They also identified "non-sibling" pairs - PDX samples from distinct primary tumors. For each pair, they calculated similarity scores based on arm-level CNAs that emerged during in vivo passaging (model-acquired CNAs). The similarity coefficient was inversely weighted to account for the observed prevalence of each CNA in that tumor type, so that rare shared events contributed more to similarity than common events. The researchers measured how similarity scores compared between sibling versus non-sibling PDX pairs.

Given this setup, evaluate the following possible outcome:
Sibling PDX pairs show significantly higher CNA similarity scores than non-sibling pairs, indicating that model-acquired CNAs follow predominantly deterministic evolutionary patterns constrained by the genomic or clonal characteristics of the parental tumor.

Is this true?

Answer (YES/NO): YES